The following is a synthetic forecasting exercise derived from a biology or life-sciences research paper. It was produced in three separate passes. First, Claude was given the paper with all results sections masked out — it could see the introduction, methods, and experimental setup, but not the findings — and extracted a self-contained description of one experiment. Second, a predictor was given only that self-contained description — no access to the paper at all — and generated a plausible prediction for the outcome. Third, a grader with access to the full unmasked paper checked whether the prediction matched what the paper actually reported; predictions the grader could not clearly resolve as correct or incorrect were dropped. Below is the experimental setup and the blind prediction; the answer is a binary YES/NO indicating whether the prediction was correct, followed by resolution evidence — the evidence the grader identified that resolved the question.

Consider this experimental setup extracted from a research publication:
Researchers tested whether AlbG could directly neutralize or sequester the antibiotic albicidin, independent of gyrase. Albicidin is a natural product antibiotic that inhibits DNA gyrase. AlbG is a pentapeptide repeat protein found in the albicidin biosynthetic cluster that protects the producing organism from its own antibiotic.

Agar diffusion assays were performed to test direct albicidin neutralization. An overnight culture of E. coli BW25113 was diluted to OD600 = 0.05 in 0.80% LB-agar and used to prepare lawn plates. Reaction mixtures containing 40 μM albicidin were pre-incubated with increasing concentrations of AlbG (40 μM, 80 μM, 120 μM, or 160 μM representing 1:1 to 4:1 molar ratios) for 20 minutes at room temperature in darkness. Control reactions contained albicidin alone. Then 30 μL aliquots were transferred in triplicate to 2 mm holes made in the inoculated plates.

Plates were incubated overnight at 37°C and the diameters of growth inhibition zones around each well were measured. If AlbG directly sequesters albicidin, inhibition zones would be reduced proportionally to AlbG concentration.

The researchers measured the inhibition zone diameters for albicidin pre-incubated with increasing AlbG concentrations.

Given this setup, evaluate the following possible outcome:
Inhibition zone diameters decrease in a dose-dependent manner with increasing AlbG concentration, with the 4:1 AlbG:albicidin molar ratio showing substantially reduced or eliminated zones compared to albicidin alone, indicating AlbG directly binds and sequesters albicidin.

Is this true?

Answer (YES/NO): NO